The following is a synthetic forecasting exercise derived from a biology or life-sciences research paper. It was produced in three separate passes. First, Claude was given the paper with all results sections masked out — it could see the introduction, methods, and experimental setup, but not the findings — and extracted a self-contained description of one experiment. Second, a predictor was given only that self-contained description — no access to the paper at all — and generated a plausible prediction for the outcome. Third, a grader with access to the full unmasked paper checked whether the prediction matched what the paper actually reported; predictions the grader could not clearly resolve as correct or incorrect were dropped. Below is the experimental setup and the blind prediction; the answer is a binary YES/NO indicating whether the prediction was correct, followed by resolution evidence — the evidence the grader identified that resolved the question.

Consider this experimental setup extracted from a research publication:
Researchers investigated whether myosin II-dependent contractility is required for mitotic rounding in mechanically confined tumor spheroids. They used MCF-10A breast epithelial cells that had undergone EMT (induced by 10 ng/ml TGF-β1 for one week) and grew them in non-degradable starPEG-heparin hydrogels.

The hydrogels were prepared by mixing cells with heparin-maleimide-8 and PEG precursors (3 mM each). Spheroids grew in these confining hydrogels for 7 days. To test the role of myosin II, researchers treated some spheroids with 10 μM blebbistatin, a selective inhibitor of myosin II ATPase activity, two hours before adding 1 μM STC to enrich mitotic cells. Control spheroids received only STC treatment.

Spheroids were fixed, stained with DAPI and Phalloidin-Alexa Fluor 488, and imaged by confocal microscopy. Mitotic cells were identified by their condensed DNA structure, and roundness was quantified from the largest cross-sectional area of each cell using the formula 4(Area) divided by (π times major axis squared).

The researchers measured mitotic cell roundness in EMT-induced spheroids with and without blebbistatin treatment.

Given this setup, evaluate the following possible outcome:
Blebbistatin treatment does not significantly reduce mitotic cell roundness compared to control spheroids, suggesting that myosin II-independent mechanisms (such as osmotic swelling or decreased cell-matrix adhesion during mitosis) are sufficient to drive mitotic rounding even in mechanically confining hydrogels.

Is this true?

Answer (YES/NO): NO